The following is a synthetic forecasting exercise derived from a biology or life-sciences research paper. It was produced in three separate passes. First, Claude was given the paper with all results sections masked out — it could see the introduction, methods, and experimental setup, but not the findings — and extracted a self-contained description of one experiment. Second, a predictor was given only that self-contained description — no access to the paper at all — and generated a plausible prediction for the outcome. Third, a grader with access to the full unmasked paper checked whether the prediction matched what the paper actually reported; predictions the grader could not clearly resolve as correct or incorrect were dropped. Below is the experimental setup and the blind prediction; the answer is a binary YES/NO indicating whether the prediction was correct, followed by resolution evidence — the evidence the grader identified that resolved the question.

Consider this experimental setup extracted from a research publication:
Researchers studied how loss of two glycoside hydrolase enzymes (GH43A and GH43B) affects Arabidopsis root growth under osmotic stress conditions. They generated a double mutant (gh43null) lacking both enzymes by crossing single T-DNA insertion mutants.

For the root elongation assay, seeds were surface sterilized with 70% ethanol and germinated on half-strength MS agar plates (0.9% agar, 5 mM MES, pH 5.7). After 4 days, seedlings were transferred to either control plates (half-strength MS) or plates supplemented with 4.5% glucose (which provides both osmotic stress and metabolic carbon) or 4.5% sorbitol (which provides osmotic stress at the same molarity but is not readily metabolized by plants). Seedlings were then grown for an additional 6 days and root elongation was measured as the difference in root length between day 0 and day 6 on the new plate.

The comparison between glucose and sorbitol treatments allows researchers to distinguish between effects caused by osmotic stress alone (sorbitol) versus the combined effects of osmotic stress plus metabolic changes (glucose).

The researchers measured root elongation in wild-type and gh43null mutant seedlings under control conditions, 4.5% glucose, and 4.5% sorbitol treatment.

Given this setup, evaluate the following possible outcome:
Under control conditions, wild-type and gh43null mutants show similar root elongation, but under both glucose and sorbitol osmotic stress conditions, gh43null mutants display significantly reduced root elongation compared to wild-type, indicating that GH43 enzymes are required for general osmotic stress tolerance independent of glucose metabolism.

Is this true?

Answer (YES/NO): NO